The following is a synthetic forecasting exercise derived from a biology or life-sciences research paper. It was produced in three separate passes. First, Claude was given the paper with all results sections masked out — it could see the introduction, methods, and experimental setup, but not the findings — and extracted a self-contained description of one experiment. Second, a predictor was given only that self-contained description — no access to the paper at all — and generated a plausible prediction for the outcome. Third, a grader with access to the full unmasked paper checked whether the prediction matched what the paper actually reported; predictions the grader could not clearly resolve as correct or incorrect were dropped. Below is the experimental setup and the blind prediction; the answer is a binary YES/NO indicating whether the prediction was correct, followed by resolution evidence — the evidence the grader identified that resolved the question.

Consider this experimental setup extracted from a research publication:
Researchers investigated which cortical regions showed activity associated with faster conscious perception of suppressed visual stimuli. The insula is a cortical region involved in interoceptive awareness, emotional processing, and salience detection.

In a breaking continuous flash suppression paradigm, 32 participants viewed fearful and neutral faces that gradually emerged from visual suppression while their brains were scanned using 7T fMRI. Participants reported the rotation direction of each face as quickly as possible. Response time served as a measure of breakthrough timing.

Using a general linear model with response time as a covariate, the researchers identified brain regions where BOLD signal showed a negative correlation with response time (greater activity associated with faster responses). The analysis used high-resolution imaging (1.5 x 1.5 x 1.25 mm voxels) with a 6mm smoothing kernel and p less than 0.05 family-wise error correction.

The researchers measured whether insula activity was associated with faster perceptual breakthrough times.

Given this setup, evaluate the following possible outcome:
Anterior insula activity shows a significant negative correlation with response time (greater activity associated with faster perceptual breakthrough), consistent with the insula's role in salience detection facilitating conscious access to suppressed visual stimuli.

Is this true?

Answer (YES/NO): NO